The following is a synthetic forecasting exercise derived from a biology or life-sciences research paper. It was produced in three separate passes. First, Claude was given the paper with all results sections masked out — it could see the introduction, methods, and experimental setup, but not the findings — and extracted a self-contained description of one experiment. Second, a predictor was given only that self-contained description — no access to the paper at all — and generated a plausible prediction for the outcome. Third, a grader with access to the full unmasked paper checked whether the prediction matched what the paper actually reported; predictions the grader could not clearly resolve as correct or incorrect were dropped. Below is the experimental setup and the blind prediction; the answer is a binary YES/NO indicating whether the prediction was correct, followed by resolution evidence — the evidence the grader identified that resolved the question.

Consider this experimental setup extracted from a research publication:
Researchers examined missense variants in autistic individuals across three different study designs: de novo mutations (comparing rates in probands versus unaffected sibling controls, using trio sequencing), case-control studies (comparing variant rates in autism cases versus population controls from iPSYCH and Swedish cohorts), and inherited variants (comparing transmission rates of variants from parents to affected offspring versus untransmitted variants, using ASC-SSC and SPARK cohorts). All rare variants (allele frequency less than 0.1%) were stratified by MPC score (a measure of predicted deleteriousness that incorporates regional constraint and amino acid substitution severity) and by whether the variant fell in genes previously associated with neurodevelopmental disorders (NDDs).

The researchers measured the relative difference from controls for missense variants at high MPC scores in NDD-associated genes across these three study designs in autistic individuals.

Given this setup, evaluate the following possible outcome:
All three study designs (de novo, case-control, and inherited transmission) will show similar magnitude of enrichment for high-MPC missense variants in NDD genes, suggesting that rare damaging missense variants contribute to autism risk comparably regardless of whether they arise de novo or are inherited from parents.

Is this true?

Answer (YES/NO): NO